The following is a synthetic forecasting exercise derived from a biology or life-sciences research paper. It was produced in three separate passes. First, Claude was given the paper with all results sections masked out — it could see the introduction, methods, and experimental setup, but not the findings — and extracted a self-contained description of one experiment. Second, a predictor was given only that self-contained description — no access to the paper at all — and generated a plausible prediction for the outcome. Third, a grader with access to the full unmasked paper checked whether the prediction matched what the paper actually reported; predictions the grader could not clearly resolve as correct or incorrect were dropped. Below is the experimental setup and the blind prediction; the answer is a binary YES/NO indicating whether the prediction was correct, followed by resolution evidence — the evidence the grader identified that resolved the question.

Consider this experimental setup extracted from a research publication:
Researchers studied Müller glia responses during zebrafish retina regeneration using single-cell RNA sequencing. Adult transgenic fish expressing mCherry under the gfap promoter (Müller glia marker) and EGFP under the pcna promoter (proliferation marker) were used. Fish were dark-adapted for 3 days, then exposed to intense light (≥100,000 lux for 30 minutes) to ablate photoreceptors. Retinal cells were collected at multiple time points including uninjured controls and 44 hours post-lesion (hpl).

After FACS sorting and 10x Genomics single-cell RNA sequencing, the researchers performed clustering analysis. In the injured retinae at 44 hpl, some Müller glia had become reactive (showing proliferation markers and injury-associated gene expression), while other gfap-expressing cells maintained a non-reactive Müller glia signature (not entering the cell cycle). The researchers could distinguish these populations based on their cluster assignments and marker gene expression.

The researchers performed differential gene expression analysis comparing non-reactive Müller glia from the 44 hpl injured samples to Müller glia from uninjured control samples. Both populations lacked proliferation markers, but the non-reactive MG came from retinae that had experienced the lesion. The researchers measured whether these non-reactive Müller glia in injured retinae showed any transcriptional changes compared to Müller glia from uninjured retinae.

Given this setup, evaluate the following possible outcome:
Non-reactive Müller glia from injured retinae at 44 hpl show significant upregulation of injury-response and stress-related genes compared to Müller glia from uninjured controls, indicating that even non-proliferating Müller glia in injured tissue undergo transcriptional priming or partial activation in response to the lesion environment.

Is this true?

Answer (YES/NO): NO